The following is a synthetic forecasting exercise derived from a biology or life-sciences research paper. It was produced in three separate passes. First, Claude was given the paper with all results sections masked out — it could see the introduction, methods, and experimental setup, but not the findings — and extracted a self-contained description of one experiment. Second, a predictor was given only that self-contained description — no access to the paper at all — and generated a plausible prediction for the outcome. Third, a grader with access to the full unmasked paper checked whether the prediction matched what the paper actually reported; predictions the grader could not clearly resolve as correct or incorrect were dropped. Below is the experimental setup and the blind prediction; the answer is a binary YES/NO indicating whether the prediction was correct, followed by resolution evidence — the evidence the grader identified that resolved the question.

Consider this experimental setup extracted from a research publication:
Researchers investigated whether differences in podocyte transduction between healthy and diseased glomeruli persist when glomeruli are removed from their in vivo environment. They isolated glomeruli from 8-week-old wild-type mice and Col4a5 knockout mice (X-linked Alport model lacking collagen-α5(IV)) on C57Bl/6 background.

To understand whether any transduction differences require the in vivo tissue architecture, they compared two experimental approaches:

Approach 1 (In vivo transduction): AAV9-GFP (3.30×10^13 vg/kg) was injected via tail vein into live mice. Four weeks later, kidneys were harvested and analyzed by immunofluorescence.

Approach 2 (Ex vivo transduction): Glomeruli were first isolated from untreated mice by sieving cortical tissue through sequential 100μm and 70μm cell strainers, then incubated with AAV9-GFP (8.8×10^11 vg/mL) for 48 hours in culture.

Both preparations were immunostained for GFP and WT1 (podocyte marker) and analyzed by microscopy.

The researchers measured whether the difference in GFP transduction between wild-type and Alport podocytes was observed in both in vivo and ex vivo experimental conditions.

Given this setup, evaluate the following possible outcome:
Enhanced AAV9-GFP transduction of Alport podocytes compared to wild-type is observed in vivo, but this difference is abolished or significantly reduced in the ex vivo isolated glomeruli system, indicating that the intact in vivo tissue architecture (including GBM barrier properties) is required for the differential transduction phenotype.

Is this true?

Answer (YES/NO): NO